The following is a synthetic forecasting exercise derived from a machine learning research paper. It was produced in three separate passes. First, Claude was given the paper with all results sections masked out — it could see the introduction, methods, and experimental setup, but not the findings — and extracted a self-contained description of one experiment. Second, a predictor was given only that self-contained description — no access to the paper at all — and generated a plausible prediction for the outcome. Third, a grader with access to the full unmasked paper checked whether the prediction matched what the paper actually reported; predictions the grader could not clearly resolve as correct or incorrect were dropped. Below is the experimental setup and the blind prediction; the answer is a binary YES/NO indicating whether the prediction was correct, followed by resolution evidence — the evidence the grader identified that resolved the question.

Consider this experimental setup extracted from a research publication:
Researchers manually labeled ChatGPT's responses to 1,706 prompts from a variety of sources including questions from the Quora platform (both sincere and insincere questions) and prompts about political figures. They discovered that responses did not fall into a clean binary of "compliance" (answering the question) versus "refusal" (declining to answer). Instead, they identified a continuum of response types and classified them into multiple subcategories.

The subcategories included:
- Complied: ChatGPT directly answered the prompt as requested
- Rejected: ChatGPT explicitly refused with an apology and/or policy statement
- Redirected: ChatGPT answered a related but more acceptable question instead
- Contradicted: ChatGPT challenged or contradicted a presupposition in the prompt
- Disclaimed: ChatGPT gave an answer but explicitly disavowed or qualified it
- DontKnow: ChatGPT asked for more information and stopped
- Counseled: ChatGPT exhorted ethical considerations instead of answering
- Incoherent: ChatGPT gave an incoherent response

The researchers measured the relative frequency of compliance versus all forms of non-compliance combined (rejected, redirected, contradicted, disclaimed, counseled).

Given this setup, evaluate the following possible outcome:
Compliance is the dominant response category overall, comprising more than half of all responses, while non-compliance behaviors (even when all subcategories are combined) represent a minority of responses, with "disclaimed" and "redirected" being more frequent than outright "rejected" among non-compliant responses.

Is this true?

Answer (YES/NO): NO